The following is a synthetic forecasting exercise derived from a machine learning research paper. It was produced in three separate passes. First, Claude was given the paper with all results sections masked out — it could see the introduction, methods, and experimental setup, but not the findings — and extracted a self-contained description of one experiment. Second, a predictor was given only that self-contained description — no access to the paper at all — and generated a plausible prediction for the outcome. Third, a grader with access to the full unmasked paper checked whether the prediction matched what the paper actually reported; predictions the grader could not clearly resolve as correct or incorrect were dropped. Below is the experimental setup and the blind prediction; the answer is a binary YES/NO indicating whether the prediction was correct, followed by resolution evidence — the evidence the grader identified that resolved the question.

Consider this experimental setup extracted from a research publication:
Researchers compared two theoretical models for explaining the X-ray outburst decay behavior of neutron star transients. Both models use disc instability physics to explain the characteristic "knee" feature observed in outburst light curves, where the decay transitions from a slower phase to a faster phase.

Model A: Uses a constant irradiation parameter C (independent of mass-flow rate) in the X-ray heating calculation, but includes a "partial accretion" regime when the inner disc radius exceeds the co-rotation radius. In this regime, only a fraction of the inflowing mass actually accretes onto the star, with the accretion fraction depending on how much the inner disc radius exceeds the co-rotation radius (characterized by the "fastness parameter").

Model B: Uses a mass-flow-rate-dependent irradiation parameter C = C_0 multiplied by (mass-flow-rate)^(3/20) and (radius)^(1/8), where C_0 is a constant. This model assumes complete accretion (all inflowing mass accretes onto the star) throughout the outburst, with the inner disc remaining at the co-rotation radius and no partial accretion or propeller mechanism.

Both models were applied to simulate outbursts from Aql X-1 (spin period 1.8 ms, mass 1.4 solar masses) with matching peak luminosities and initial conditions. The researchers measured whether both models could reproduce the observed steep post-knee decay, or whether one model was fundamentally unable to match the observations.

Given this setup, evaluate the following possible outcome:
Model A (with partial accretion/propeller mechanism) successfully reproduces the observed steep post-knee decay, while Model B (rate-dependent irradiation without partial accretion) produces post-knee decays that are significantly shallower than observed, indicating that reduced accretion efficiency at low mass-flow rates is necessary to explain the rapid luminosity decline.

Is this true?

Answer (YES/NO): NO